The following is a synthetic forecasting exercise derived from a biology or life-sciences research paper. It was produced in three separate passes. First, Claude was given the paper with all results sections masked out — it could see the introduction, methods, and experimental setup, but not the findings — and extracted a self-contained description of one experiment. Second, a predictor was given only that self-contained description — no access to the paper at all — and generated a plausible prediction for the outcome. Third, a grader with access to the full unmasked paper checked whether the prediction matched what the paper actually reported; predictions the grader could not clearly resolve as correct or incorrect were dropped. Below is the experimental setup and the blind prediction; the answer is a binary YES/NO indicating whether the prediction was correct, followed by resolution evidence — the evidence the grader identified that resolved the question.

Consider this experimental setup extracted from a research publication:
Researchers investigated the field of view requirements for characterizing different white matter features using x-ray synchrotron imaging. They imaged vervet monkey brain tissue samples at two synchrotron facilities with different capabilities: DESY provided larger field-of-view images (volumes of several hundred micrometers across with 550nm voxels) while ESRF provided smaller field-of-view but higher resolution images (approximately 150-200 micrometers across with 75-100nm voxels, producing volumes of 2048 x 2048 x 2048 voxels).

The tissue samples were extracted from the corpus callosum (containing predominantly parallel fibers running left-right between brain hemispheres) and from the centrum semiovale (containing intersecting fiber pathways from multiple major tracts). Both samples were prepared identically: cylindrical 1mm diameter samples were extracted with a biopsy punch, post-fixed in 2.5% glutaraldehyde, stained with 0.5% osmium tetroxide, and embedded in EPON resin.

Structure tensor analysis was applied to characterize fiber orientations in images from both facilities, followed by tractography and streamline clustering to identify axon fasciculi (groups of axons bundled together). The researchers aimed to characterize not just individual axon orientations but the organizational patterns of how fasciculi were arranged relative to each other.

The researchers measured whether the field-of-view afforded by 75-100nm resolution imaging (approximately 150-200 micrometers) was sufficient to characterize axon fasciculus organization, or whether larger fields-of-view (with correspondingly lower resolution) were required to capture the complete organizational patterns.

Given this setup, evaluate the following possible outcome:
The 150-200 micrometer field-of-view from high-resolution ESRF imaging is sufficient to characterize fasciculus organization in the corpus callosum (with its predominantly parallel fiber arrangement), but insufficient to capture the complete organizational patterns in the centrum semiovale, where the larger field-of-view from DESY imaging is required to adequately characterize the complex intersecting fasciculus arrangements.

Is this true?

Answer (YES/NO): NO